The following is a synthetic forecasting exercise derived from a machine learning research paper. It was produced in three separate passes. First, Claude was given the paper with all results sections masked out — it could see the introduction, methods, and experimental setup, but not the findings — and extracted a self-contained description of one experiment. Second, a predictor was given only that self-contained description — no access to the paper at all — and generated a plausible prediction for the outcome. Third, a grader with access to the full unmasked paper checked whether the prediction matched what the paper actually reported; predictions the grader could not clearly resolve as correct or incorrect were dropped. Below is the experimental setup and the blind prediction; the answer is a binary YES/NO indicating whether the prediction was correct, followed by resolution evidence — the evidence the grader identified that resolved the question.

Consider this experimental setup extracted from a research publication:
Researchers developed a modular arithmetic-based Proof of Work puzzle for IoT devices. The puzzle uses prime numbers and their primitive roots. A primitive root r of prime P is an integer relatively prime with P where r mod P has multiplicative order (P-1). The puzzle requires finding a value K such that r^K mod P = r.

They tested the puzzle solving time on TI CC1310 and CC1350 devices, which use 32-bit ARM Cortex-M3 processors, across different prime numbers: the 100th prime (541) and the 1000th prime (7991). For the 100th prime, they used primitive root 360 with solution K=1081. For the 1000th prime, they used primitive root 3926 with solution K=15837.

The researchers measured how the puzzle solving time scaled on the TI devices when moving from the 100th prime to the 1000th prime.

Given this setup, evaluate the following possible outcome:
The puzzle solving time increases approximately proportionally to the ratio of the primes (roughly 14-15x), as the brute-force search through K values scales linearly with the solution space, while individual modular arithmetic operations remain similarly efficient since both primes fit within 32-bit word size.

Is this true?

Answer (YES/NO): NO